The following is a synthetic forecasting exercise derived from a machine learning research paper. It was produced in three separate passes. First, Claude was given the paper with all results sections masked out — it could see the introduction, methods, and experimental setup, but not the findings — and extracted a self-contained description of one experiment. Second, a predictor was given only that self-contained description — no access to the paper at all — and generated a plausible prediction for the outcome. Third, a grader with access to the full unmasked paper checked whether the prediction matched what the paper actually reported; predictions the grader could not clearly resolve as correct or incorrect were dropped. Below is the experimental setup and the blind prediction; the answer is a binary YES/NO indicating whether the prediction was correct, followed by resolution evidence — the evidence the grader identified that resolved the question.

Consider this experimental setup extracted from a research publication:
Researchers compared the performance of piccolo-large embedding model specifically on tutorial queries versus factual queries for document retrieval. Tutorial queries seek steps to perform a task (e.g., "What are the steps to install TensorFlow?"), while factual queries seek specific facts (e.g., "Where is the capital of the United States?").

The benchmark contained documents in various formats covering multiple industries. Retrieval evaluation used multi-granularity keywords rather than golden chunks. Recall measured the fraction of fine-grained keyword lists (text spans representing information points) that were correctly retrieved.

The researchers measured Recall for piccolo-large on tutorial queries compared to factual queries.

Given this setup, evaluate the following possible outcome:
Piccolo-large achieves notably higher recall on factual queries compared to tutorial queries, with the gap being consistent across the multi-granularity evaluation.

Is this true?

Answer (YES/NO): YES